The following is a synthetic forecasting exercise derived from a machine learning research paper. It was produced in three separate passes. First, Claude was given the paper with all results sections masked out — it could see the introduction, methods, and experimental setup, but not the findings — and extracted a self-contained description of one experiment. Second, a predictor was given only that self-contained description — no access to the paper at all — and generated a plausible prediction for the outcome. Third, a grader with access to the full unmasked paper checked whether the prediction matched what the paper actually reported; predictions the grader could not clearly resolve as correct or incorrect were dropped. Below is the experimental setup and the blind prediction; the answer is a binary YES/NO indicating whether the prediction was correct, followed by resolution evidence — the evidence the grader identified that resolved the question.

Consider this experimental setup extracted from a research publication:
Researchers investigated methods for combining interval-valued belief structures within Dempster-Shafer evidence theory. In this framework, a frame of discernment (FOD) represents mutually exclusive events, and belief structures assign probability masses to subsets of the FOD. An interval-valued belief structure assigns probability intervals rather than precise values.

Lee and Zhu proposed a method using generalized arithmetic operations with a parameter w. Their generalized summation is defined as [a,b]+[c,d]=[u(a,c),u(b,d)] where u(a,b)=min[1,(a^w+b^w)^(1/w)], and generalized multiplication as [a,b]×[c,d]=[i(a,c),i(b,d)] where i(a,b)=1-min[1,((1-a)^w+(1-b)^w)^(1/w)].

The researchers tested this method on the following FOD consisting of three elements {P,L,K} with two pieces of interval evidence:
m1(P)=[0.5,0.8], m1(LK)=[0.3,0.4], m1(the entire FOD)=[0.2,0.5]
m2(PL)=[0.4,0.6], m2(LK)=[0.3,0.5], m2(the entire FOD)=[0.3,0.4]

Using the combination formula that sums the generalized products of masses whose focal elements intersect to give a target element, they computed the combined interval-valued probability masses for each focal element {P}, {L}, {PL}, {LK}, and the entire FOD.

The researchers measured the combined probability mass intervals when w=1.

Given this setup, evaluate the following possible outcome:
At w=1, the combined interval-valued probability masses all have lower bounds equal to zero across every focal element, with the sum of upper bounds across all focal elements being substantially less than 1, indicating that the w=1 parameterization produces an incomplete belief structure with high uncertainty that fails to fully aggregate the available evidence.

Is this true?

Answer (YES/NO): YES